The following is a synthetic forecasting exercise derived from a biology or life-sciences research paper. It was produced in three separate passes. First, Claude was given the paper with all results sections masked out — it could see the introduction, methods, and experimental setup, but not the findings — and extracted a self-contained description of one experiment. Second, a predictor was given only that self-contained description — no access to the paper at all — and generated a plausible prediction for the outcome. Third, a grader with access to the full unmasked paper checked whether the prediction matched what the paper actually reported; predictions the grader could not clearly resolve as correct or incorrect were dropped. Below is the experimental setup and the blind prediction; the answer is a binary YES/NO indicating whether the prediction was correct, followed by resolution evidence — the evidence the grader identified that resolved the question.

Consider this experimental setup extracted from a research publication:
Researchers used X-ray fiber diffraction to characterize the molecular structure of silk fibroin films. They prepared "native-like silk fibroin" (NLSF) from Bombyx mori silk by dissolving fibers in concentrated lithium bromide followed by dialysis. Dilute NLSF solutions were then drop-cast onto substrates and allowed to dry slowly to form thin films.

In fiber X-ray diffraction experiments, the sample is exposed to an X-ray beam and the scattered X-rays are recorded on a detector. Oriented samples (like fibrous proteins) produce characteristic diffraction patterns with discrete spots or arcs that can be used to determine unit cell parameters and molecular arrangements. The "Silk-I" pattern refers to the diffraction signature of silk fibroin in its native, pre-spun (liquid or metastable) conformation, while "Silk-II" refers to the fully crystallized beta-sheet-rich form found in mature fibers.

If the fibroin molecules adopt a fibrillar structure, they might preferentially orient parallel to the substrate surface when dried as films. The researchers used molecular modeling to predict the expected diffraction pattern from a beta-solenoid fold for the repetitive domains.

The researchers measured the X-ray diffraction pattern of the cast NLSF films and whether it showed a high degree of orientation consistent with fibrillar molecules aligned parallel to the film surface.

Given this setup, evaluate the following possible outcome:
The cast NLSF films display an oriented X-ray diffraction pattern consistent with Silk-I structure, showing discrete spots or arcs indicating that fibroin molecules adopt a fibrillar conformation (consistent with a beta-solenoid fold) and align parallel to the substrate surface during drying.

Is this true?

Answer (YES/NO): YES